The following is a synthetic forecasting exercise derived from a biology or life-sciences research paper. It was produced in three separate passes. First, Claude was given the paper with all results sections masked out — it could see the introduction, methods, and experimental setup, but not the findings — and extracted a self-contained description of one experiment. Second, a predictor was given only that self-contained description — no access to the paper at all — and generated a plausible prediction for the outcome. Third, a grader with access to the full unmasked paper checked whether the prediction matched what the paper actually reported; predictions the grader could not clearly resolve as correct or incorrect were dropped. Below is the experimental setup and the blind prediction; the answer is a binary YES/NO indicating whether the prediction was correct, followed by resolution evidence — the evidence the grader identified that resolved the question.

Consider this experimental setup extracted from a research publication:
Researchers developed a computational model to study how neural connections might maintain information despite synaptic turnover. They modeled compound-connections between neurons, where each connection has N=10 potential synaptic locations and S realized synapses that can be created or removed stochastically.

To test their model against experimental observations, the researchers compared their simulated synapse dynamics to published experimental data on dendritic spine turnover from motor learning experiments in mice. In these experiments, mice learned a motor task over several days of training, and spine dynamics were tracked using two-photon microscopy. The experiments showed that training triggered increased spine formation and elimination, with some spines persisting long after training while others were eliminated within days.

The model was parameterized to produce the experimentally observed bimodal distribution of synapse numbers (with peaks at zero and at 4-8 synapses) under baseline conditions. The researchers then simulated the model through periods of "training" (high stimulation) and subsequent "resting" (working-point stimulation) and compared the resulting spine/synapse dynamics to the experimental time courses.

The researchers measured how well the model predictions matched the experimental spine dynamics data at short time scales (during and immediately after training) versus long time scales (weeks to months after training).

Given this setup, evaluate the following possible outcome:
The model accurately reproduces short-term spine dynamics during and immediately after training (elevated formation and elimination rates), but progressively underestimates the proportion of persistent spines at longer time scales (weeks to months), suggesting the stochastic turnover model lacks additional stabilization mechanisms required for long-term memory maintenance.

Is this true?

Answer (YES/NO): NO